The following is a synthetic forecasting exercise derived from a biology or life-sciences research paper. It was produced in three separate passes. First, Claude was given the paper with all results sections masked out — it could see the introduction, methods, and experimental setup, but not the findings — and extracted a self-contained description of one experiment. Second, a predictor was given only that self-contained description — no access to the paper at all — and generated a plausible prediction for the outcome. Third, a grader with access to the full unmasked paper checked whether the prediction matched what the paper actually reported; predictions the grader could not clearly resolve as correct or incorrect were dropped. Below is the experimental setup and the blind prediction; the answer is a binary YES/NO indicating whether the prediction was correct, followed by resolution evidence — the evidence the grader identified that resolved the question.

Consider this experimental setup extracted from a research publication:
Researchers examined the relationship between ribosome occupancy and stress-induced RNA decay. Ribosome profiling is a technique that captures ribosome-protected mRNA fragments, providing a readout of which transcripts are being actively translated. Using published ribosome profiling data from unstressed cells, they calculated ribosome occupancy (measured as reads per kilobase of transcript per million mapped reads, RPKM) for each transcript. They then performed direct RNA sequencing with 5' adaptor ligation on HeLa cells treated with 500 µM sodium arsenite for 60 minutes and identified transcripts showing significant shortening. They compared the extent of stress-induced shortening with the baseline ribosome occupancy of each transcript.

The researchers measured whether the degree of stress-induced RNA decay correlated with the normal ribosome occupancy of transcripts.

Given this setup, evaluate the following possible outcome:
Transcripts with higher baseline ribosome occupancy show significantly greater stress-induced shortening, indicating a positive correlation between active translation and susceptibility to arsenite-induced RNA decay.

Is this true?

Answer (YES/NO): NO